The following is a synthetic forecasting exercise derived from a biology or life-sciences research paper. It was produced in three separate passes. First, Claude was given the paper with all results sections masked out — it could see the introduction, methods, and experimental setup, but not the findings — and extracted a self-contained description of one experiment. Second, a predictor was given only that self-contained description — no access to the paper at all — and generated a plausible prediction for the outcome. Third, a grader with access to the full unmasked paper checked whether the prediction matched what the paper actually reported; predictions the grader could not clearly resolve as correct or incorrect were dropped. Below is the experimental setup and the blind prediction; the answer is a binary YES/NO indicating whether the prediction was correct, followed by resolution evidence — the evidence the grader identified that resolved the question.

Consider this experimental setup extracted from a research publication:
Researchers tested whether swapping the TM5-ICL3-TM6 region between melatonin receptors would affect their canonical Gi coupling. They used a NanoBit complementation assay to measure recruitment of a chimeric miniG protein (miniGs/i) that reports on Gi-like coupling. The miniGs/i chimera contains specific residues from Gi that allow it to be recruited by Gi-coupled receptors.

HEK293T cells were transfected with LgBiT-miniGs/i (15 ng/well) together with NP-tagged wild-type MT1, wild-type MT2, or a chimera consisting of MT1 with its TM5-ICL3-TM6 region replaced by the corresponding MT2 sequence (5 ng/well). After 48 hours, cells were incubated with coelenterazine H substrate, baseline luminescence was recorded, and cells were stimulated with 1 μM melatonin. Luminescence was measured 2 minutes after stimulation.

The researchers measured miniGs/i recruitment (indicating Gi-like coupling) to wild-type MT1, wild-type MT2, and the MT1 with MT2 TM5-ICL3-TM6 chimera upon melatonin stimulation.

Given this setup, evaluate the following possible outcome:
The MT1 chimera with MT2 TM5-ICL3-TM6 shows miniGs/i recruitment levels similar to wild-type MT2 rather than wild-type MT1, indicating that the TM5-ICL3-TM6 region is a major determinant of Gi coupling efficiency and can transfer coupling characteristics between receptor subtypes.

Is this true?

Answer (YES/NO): NO